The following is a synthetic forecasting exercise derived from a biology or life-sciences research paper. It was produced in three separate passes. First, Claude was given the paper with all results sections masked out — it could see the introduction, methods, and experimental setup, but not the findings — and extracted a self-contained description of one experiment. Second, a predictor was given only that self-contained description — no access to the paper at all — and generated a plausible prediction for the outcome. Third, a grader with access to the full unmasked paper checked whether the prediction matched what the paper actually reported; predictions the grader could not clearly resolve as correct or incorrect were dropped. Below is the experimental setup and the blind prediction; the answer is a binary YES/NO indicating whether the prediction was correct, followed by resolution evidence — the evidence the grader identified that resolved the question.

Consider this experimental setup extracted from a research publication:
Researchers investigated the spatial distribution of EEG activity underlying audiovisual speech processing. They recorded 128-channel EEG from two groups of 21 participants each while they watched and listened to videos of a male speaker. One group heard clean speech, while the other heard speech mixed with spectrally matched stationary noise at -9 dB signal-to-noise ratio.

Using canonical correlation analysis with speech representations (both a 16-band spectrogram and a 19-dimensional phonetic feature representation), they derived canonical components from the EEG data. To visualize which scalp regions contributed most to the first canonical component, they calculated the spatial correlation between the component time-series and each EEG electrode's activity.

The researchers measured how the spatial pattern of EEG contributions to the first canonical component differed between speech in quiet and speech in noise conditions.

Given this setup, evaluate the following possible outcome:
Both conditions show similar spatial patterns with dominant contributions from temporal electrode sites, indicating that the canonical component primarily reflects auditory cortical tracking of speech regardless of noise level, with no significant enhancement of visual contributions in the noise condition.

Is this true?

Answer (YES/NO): NO